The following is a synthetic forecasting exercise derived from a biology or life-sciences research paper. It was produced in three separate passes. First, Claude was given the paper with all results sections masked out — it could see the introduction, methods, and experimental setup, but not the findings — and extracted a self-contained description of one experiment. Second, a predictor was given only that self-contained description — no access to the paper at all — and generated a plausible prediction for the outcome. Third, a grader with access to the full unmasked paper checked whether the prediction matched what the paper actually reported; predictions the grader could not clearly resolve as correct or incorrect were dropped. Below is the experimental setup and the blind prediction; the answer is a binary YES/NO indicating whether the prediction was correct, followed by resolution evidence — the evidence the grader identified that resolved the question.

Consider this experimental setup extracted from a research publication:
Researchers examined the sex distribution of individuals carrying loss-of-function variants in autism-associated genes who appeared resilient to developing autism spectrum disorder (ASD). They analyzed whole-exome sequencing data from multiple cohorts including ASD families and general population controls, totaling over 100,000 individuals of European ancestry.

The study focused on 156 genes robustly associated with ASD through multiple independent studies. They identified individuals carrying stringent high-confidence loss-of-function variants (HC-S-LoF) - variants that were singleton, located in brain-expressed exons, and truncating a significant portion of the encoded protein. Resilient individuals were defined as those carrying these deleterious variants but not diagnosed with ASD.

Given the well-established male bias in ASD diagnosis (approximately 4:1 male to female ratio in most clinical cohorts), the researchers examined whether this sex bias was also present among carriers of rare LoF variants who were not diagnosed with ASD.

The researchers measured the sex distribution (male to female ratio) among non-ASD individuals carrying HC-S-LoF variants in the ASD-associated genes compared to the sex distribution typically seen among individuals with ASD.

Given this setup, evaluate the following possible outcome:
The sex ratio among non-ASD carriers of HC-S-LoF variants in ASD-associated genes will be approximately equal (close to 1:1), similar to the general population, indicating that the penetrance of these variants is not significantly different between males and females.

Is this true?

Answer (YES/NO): YES